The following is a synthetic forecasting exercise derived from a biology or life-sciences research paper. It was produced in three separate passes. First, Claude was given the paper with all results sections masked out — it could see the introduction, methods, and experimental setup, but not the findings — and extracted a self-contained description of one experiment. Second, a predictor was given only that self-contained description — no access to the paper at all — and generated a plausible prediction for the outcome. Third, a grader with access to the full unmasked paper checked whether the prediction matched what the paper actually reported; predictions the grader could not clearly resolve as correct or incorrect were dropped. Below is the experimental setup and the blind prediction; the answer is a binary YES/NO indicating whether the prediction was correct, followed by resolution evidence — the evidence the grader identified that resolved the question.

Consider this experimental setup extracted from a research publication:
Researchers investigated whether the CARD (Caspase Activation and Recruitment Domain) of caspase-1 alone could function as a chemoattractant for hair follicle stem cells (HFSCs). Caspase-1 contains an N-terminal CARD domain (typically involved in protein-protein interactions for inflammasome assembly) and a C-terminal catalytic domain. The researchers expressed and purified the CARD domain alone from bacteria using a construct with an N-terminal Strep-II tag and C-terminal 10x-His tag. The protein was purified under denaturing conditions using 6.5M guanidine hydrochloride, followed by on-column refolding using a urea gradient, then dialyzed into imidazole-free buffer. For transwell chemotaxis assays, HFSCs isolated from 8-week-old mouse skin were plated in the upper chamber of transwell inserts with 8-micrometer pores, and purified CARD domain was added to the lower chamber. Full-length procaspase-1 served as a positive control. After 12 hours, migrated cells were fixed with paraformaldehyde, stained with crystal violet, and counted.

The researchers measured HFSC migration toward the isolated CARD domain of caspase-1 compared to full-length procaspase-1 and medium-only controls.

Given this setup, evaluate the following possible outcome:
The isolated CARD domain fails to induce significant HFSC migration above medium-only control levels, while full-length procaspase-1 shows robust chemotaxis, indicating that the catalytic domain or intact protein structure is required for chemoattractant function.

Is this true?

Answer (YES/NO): NO